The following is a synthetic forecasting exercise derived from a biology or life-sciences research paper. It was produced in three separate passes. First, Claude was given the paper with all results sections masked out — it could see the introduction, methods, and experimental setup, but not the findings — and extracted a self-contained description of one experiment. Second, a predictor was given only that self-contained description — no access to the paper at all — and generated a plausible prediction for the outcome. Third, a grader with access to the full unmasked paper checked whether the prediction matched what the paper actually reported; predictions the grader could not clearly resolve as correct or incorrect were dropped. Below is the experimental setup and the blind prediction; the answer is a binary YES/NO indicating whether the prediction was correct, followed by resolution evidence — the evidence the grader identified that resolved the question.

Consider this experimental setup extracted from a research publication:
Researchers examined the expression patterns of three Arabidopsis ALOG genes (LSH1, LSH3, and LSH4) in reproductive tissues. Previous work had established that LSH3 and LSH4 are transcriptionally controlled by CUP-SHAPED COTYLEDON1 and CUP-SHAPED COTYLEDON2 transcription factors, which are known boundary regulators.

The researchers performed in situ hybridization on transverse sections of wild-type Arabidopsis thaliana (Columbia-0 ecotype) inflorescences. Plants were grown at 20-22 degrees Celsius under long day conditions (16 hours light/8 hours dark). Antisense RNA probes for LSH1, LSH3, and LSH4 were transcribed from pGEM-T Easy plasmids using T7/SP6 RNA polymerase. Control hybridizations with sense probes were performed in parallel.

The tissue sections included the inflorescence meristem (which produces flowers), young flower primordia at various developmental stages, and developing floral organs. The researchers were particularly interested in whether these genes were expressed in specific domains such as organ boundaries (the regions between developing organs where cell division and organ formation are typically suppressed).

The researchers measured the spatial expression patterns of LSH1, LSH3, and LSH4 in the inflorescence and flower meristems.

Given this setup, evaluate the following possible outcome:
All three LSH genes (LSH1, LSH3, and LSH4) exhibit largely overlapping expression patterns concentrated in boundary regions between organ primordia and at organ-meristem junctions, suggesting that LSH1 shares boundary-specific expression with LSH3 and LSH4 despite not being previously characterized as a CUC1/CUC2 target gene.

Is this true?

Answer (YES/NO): YES